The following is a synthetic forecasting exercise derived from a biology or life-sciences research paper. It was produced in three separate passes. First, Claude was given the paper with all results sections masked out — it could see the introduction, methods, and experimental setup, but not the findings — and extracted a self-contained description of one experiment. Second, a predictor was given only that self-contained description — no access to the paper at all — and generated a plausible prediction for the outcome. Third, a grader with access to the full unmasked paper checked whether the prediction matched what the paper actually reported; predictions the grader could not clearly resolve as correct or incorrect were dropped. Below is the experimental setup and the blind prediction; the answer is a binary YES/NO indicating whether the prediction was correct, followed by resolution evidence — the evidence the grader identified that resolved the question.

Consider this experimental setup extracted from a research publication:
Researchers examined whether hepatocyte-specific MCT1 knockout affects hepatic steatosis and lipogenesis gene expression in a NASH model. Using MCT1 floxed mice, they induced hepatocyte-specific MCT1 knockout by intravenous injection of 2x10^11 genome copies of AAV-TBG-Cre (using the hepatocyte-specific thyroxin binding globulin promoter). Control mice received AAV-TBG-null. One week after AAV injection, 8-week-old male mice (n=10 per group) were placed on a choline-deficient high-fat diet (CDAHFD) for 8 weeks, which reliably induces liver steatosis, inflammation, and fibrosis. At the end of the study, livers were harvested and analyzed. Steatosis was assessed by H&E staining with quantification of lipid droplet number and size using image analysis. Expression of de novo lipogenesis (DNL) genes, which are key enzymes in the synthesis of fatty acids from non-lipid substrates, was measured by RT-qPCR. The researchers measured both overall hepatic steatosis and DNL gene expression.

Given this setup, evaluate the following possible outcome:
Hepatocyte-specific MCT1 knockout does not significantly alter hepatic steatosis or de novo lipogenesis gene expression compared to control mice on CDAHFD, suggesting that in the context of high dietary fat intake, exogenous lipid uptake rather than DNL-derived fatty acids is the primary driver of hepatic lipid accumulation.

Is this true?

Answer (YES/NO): NO